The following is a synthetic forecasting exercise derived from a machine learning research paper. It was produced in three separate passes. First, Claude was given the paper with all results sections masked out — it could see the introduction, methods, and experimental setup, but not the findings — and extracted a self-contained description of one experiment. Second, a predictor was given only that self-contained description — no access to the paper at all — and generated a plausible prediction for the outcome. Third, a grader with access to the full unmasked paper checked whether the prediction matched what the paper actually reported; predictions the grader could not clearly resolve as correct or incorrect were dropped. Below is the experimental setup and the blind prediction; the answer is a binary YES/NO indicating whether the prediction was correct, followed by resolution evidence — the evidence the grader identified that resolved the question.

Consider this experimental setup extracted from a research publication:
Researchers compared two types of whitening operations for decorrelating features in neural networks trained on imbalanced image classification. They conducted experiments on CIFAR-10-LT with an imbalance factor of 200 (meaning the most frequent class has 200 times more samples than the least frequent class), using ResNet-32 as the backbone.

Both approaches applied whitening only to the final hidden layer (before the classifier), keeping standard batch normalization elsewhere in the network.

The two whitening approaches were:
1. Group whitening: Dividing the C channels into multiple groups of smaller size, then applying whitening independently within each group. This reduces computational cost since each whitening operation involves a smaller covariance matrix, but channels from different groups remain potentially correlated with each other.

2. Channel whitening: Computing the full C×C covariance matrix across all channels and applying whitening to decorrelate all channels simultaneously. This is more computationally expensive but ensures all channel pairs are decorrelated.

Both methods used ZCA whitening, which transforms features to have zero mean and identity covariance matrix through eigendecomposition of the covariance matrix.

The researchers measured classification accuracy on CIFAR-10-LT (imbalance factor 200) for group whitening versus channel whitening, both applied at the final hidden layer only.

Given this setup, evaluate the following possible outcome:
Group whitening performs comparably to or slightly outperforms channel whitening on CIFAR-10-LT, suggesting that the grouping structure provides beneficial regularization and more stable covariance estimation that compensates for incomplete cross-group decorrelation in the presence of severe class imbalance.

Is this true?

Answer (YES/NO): NO